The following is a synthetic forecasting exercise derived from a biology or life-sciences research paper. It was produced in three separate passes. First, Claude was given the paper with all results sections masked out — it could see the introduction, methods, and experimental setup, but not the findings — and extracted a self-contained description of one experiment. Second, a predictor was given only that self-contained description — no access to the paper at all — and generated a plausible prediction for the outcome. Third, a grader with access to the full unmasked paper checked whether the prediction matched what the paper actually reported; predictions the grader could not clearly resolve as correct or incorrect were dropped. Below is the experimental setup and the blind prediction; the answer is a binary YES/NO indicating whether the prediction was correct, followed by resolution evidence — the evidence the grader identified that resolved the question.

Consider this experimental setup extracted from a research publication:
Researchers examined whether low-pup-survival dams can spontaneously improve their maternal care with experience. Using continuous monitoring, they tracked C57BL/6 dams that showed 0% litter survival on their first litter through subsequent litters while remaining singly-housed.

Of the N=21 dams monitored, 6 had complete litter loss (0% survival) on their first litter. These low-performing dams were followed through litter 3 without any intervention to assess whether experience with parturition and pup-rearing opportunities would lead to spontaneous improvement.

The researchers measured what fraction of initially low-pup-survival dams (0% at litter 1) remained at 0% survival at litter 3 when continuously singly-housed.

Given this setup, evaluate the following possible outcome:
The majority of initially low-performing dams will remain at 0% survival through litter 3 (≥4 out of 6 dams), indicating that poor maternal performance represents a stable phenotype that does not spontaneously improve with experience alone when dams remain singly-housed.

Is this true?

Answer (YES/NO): YES